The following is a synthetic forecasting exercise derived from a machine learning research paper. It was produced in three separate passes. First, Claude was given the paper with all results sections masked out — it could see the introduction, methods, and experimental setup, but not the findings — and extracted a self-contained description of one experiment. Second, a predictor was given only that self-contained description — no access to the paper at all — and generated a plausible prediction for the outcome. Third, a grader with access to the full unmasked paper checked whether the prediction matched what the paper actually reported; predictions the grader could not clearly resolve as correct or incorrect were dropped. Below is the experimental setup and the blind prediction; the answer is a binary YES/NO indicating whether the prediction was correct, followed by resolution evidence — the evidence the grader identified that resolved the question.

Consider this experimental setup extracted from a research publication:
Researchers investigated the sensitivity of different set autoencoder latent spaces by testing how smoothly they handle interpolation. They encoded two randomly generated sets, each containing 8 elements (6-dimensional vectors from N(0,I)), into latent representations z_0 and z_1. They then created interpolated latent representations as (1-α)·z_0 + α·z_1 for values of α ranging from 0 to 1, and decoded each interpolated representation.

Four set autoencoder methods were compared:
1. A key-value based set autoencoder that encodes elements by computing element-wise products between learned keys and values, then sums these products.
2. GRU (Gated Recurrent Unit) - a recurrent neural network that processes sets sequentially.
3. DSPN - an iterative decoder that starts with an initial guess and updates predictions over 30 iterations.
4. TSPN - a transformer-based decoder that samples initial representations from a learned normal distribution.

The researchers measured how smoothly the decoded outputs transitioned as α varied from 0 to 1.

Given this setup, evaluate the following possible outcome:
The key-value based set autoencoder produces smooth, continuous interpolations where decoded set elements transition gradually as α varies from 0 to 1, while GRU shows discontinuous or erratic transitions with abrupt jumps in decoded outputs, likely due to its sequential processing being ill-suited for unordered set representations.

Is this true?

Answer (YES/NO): NO